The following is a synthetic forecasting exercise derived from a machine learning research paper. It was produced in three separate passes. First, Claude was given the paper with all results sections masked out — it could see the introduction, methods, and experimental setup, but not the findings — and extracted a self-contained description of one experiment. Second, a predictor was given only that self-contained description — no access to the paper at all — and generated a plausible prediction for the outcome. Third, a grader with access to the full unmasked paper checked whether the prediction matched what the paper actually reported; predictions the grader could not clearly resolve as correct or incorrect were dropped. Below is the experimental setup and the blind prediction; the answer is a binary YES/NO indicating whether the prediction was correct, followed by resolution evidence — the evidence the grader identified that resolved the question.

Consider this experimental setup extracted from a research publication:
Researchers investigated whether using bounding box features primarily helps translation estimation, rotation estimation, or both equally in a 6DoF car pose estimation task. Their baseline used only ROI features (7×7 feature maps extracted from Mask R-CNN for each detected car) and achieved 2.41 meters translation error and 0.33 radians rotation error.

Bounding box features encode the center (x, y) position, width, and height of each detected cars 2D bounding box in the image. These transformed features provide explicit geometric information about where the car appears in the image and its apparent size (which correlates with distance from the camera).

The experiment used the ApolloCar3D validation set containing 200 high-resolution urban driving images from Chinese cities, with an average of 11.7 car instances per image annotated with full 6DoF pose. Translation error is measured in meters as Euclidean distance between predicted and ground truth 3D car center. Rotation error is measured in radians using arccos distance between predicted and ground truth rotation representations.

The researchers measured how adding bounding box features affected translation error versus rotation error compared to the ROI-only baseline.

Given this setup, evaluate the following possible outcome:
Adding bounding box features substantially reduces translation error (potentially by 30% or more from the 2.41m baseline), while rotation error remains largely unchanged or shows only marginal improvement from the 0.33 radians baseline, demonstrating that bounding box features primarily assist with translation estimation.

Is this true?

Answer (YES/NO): YES